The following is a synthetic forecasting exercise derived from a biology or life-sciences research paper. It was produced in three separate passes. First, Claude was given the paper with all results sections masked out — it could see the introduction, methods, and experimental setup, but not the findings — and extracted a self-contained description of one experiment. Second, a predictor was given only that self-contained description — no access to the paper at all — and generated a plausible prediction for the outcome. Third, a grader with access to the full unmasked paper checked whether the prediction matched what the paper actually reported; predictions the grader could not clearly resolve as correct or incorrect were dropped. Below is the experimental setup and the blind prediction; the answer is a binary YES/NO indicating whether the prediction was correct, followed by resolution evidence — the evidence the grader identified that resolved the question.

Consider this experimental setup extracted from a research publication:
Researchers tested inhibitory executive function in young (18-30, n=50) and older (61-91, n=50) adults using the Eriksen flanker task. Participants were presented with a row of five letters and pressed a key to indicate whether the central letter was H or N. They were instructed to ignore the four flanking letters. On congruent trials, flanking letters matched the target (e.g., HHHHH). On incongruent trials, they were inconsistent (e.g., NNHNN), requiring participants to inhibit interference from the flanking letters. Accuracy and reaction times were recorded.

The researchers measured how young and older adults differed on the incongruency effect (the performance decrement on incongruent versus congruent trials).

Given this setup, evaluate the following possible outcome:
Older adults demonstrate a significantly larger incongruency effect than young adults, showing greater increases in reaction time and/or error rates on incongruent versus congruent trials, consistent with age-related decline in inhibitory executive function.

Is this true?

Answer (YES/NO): NO